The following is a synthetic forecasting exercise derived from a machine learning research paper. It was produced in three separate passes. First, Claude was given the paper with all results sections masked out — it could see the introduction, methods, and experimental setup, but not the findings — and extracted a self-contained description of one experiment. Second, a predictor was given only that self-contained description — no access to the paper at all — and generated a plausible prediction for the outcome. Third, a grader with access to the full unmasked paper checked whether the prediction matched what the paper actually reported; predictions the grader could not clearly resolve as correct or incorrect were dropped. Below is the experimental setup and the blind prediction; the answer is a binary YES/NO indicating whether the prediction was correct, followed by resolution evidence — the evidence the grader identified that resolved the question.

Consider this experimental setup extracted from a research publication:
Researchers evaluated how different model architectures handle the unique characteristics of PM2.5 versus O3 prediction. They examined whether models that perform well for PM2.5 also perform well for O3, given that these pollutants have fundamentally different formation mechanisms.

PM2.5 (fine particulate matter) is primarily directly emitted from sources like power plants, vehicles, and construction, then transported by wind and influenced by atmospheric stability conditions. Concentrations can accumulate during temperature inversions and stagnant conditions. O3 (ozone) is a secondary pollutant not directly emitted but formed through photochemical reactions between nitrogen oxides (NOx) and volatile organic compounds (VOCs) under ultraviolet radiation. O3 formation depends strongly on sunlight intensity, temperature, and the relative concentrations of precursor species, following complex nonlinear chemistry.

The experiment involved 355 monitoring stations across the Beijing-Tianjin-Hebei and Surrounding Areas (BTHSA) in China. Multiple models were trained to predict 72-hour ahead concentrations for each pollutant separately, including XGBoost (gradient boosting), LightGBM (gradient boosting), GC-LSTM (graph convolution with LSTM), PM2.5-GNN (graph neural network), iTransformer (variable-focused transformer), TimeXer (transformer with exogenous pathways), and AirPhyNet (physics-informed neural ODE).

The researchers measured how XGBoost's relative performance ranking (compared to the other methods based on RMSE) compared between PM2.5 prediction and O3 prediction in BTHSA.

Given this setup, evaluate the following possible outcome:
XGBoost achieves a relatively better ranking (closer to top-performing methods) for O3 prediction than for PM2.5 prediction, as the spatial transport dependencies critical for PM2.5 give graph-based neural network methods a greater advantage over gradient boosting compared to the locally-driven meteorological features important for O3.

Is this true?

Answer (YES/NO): YES